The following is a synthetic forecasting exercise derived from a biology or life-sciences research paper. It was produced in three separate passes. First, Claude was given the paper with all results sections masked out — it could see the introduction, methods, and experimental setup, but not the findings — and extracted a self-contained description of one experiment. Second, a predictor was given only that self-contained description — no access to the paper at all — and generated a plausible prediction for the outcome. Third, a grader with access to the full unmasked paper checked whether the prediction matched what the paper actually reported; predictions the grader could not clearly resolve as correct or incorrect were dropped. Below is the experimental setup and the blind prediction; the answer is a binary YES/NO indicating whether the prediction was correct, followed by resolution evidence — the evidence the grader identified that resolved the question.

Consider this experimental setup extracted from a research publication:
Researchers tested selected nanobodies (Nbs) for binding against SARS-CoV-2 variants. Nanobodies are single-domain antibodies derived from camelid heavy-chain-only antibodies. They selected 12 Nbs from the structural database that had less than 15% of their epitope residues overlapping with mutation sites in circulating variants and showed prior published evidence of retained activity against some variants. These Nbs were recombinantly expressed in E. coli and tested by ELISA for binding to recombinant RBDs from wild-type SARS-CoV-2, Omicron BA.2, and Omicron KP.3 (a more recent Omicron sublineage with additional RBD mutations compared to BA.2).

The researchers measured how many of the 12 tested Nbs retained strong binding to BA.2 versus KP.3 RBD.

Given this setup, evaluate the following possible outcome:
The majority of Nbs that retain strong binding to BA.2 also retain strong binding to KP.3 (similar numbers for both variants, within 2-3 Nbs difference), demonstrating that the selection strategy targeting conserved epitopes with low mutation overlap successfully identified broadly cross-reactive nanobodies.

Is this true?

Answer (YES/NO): NO